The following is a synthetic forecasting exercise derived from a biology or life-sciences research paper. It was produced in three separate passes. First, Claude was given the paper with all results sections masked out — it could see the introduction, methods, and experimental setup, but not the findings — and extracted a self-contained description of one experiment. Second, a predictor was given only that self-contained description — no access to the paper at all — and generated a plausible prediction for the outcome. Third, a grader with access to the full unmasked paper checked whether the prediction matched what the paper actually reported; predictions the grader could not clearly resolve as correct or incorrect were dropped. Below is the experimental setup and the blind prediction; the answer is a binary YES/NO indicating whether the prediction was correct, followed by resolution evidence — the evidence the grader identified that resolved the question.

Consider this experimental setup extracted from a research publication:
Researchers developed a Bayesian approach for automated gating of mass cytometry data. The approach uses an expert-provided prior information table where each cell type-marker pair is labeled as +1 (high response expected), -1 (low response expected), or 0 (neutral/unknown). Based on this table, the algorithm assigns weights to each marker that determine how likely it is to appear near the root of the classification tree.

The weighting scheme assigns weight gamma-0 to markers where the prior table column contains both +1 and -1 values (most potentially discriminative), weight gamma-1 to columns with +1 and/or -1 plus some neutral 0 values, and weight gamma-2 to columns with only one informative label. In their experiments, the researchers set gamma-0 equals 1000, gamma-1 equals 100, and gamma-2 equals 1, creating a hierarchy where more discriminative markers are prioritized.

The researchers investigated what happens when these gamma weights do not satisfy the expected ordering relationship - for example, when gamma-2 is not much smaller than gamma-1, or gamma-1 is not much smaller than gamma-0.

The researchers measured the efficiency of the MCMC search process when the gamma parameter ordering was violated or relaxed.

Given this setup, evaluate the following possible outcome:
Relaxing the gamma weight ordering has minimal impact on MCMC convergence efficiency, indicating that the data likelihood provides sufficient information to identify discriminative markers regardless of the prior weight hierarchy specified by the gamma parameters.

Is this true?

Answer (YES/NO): NO